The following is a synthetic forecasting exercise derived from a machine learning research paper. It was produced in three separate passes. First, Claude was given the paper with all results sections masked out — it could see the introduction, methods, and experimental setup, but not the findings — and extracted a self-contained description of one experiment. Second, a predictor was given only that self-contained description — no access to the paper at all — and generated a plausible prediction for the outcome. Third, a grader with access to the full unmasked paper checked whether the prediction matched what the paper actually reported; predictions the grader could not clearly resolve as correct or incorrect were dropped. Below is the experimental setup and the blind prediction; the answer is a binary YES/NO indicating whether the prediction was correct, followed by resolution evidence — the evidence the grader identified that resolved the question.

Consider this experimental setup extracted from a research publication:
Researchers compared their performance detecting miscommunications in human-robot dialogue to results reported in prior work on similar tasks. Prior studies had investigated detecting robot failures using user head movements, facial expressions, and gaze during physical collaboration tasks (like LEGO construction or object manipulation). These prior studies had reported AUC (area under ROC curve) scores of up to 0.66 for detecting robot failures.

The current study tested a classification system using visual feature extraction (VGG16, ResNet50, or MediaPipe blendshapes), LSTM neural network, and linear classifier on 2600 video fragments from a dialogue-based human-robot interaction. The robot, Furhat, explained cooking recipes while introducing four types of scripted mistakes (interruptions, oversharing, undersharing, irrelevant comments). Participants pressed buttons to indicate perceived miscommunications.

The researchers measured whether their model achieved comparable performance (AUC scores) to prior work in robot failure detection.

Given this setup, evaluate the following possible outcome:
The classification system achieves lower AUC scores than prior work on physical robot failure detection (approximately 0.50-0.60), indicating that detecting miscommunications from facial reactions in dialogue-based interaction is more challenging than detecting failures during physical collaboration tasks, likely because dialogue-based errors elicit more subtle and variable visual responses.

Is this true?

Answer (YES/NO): NO